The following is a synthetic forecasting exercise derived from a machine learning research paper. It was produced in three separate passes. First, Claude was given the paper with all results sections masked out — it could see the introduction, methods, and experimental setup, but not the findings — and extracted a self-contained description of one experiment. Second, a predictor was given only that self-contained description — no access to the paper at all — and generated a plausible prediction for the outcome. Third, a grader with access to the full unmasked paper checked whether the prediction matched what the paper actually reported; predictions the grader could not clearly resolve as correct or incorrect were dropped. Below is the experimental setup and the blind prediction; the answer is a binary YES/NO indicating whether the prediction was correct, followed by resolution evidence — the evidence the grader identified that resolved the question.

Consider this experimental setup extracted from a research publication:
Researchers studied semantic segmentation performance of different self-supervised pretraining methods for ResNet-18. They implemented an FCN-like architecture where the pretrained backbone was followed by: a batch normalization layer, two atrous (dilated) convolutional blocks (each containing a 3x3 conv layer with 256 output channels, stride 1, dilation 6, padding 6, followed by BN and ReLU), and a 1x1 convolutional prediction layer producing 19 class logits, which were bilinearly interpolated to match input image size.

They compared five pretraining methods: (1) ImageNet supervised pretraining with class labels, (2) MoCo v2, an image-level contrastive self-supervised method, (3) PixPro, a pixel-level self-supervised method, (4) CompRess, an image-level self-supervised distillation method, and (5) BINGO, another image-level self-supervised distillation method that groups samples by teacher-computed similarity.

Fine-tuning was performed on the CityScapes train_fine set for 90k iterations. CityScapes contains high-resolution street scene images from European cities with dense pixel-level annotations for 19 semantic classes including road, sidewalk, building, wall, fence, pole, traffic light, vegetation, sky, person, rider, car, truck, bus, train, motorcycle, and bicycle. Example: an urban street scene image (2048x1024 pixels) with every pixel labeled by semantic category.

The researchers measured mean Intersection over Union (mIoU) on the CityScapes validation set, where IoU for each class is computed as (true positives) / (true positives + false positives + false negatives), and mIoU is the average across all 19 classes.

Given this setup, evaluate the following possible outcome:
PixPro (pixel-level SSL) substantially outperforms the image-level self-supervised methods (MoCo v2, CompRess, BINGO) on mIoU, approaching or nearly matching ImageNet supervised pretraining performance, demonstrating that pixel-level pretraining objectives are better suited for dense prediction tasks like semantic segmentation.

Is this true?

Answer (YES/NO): NO